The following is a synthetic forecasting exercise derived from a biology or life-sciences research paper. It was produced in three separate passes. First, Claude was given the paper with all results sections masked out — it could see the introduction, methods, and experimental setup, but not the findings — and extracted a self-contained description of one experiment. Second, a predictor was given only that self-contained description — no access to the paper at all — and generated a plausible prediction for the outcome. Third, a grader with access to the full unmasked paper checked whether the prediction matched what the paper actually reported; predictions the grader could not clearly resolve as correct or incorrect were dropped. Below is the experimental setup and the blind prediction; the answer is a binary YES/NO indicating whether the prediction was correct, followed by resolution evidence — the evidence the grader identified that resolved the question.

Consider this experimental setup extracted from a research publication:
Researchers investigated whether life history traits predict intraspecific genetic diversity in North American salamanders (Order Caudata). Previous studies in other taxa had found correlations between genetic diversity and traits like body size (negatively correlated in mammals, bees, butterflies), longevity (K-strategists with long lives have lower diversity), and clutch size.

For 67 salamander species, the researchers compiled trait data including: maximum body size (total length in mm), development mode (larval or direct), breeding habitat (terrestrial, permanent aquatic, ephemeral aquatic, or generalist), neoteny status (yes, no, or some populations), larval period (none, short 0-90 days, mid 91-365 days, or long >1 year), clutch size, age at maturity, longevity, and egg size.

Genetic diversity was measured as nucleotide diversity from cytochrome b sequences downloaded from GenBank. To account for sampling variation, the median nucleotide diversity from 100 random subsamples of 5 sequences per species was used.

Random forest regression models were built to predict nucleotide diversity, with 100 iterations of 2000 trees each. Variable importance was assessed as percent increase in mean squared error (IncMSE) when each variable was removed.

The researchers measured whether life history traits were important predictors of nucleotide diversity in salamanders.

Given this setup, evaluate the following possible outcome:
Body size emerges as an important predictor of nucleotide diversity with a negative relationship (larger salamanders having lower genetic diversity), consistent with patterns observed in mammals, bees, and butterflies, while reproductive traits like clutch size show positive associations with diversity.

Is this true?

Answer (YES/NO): NO